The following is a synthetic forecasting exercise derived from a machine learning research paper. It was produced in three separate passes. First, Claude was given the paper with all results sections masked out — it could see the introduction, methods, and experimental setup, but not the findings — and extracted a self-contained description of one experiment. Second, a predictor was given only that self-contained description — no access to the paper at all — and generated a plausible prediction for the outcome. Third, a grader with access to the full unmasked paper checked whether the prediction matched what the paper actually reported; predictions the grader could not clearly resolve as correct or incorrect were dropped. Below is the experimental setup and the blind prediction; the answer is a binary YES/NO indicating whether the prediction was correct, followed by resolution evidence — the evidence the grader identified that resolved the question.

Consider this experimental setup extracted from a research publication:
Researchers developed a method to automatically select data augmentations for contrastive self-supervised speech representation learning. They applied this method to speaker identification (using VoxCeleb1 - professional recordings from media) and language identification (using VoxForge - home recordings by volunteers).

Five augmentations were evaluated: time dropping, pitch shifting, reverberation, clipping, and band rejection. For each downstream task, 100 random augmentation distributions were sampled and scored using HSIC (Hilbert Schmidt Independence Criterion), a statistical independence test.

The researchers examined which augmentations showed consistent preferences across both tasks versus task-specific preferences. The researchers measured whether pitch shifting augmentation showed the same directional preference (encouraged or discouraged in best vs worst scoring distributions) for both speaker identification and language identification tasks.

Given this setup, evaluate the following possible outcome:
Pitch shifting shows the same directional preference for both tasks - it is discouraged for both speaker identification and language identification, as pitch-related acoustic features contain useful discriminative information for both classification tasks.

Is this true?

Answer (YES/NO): NO